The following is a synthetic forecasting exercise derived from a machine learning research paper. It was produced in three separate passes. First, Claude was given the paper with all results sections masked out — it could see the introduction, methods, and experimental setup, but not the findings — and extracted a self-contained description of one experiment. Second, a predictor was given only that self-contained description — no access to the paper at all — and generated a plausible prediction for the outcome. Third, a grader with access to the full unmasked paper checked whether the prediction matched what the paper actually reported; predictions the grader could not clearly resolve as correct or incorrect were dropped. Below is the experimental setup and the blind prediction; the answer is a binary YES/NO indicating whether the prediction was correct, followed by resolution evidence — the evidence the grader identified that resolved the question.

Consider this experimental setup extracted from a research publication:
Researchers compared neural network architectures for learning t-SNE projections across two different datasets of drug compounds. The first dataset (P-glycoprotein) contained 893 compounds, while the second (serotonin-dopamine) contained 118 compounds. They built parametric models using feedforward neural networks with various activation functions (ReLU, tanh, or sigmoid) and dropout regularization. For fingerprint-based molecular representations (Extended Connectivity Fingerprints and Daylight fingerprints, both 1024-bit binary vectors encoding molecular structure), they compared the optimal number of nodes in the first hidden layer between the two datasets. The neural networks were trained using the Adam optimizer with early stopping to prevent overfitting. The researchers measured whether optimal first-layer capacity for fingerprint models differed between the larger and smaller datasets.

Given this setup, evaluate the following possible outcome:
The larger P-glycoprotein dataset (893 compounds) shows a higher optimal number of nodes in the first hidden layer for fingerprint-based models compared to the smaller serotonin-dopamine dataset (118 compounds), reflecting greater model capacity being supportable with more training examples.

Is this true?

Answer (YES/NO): YES